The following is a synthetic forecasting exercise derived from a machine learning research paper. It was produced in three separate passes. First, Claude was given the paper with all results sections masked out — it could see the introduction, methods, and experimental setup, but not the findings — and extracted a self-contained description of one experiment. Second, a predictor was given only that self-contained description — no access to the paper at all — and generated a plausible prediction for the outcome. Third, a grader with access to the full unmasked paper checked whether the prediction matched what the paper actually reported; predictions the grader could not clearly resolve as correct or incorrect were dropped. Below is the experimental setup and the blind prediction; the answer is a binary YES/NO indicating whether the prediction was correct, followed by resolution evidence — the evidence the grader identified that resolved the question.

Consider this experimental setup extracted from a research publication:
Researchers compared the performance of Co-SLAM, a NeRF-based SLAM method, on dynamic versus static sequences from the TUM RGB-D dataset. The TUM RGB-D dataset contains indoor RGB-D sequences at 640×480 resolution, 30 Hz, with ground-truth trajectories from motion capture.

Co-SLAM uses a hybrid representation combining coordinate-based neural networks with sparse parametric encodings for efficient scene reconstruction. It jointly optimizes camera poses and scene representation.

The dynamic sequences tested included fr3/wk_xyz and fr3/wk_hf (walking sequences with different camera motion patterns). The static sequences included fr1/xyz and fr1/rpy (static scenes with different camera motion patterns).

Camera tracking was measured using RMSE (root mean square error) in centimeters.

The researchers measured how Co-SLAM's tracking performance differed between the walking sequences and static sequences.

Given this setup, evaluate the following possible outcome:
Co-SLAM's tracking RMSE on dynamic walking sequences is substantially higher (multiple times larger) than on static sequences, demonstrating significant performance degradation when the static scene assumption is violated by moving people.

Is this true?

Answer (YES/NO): YES